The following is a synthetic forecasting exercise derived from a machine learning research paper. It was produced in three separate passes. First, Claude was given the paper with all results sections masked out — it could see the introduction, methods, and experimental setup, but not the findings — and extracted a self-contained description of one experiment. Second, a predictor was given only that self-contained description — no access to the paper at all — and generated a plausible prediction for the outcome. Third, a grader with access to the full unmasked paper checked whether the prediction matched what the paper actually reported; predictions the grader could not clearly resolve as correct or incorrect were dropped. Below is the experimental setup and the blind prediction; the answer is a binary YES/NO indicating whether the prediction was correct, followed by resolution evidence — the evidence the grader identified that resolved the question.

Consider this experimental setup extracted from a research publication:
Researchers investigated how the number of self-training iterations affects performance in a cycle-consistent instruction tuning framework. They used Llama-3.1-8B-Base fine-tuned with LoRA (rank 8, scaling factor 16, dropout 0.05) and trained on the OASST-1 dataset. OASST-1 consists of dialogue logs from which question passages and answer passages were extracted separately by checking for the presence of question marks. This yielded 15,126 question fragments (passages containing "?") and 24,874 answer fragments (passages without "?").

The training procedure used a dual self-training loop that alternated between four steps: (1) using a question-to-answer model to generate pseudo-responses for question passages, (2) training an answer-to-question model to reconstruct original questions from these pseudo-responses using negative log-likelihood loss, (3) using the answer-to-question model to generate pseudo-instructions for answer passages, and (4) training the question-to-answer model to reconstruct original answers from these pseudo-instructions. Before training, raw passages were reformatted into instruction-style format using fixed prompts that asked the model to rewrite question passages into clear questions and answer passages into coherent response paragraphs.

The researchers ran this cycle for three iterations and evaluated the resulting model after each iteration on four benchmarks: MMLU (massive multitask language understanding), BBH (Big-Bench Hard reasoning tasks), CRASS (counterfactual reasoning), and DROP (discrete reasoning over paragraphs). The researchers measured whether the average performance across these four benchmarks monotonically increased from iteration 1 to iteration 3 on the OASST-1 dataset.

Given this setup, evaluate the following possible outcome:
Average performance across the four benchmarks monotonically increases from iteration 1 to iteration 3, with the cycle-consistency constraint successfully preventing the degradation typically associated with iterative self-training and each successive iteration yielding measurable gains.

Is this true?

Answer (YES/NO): NO